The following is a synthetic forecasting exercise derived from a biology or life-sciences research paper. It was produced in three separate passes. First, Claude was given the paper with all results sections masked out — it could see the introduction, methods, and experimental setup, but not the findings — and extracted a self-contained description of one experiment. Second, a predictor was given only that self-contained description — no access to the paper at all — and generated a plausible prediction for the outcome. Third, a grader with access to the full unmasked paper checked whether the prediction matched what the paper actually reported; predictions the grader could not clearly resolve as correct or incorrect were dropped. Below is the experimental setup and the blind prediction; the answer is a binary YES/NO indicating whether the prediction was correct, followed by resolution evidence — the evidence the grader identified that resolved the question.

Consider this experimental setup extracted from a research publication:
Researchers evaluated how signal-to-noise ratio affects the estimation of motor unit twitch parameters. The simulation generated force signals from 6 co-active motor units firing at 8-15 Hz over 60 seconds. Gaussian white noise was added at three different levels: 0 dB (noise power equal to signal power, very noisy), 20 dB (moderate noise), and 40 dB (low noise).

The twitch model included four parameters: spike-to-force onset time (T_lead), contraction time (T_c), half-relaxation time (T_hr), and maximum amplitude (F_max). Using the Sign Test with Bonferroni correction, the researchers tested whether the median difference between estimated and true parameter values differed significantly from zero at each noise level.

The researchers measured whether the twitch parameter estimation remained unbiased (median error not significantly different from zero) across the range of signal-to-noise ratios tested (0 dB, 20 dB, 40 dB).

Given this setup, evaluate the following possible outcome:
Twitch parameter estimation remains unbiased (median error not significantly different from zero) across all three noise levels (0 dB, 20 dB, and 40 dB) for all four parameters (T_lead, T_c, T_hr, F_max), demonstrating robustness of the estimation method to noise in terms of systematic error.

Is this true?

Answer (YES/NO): YES